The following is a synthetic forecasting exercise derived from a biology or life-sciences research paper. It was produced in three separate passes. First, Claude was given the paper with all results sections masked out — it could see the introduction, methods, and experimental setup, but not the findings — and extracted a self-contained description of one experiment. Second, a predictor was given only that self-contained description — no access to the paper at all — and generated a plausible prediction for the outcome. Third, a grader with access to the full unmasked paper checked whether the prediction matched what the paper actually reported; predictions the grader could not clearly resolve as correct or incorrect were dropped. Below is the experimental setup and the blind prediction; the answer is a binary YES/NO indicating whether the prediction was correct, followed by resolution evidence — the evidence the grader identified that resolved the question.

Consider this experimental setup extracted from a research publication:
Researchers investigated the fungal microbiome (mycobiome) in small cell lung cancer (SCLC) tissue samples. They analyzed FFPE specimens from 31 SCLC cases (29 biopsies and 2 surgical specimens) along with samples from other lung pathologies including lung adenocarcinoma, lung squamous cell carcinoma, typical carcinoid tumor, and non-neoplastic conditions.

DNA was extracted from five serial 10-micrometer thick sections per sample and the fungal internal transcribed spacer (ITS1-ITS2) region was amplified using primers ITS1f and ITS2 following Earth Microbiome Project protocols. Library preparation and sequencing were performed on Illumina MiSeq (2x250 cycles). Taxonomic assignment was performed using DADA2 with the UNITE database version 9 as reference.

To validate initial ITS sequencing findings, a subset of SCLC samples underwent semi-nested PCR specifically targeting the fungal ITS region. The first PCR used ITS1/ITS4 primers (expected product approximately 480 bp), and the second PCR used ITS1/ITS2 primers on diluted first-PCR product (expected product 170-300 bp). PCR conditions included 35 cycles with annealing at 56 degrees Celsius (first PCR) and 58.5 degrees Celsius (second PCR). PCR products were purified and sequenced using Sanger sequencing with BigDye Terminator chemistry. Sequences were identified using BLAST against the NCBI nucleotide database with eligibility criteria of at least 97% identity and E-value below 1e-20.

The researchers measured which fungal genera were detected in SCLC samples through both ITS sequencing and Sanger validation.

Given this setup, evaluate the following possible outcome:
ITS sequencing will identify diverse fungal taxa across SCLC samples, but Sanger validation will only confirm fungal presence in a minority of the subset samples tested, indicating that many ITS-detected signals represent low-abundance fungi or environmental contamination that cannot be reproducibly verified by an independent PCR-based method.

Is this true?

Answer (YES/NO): NO